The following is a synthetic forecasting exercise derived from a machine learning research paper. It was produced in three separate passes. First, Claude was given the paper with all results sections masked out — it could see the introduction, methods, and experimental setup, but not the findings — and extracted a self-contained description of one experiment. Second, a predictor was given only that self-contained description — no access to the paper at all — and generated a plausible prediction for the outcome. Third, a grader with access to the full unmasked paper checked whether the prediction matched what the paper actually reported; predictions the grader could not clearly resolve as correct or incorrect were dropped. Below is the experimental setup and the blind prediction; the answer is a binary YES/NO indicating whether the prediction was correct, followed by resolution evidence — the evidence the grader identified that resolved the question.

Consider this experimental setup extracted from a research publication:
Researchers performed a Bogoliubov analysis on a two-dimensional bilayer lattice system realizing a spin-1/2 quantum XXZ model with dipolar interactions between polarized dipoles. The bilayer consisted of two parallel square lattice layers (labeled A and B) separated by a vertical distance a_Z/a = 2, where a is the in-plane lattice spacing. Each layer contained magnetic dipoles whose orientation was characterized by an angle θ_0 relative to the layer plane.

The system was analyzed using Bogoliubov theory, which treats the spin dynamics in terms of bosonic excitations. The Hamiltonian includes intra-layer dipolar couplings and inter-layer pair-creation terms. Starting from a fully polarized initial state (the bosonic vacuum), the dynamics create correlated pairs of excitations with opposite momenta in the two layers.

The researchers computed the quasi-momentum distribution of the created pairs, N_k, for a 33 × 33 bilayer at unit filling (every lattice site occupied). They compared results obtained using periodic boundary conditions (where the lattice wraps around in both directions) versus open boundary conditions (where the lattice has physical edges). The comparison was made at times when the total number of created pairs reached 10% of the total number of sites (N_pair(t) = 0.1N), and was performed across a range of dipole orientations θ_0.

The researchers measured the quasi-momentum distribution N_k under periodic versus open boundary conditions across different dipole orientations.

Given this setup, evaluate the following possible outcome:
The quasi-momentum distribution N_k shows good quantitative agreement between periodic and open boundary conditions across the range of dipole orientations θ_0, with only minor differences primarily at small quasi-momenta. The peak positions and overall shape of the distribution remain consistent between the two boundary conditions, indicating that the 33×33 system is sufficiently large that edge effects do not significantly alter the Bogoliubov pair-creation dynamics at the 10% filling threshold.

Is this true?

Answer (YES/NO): YES